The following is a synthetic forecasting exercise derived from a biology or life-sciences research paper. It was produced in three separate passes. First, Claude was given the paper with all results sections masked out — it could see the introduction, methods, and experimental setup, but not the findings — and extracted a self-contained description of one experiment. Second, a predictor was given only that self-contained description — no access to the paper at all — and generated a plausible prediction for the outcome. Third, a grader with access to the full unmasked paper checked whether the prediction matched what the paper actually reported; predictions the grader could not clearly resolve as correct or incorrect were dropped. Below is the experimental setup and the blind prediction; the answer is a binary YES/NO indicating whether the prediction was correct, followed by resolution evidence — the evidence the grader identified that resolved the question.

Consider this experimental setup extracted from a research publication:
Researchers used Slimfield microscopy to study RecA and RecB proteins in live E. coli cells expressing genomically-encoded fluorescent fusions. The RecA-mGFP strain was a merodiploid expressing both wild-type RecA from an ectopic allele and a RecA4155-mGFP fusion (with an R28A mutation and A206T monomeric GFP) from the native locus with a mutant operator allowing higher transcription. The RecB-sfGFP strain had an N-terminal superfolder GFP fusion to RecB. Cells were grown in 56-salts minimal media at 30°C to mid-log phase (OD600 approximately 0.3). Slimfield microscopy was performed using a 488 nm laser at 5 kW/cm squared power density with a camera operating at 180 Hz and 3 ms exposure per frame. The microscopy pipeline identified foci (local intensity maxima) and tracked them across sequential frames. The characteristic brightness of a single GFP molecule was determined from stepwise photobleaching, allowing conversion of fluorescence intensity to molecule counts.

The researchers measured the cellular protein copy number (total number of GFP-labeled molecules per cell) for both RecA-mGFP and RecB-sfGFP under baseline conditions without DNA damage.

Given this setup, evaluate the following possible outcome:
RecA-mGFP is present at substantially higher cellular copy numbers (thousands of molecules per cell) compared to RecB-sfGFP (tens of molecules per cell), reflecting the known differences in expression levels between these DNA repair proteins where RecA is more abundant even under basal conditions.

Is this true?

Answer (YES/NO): NO